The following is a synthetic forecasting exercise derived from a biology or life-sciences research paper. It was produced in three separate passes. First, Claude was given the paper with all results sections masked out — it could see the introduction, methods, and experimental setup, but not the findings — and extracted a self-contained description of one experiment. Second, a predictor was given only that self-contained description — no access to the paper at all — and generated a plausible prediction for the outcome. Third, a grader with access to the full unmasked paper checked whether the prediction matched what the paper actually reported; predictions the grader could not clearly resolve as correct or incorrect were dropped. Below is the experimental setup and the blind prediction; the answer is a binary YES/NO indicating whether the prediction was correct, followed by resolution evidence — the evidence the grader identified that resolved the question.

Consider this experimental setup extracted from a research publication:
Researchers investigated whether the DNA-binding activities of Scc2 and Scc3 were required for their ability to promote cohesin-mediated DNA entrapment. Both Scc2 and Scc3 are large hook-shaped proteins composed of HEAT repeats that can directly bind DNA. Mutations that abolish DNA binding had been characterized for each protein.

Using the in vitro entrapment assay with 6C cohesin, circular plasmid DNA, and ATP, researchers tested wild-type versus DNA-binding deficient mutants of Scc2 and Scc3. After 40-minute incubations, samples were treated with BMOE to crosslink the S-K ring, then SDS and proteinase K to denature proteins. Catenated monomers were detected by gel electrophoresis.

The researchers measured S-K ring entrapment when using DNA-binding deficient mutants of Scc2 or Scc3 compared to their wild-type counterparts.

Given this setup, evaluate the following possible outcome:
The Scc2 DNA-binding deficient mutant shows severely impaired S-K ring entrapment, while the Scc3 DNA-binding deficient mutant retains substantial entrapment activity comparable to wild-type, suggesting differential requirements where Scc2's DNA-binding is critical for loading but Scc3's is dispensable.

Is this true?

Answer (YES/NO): NO